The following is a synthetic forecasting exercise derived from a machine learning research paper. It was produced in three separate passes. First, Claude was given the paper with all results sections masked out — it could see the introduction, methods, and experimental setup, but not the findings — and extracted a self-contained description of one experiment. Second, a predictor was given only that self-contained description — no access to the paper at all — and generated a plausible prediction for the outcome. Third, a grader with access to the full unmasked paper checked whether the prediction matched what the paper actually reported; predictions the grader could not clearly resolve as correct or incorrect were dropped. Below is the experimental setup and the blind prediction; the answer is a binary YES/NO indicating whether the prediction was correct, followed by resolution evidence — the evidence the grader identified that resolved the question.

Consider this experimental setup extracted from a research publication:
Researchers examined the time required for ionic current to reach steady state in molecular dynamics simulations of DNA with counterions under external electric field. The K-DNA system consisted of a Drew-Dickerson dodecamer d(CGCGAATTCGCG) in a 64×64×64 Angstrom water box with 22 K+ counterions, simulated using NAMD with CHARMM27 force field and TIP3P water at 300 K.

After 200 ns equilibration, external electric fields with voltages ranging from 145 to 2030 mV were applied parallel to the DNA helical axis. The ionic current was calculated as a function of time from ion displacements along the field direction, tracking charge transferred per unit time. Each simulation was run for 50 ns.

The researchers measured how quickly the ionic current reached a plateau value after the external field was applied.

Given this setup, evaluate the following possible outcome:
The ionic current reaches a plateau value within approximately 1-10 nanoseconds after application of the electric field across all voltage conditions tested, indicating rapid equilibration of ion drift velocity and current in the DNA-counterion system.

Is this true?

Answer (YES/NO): NO